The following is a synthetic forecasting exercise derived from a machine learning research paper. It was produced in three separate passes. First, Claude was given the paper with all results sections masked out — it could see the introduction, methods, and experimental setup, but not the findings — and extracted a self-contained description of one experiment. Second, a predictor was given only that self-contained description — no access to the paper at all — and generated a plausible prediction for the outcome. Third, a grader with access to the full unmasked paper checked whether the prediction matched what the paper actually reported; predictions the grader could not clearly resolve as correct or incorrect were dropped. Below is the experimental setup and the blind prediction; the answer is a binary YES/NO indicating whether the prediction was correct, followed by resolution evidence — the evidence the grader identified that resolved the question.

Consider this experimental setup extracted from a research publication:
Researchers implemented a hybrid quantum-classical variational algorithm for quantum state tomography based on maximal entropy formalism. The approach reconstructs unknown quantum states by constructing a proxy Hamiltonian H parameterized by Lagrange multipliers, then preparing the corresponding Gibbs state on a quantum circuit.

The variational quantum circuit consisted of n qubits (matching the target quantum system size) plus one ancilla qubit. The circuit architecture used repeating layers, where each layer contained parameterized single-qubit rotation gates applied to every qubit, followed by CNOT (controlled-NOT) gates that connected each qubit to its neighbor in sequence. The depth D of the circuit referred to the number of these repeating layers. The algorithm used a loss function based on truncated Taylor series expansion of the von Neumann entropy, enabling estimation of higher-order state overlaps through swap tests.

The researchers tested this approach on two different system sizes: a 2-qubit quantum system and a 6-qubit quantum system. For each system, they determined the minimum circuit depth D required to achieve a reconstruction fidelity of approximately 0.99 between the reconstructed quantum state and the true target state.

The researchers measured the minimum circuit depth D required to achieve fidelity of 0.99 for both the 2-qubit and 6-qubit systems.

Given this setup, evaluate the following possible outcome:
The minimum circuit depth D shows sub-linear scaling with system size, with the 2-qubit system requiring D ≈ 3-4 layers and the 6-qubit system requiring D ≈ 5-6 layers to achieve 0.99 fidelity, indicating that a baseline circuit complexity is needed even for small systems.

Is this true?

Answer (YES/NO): NO